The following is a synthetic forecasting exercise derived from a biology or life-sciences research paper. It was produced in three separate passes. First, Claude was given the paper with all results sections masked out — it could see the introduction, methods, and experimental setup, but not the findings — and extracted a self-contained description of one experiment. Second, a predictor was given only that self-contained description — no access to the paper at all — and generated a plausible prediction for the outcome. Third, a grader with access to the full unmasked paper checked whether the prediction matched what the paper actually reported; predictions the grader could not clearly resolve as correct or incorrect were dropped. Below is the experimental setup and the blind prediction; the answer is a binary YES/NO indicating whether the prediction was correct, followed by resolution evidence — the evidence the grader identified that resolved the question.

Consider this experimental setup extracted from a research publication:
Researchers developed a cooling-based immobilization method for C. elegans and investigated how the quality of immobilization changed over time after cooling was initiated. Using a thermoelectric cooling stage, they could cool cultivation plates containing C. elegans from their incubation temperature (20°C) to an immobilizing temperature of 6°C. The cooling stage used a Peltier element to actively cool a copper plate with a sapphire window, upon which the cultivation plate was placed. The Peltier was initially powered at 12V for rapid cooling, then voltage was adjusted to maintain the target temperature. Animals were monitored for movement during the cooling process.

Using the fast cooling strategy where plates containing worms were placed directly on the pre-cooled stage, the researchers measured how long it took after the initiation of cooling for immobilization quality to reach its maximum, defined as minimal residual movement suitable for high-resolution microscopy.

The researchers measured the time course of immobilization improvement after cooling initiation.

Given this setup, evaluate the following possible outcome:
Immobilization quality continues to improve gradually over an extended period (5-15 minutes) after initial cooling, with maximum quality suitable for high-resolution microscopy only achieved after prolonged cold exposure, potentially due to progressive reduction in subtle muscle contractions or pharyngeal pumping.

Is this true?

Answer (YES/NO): NO